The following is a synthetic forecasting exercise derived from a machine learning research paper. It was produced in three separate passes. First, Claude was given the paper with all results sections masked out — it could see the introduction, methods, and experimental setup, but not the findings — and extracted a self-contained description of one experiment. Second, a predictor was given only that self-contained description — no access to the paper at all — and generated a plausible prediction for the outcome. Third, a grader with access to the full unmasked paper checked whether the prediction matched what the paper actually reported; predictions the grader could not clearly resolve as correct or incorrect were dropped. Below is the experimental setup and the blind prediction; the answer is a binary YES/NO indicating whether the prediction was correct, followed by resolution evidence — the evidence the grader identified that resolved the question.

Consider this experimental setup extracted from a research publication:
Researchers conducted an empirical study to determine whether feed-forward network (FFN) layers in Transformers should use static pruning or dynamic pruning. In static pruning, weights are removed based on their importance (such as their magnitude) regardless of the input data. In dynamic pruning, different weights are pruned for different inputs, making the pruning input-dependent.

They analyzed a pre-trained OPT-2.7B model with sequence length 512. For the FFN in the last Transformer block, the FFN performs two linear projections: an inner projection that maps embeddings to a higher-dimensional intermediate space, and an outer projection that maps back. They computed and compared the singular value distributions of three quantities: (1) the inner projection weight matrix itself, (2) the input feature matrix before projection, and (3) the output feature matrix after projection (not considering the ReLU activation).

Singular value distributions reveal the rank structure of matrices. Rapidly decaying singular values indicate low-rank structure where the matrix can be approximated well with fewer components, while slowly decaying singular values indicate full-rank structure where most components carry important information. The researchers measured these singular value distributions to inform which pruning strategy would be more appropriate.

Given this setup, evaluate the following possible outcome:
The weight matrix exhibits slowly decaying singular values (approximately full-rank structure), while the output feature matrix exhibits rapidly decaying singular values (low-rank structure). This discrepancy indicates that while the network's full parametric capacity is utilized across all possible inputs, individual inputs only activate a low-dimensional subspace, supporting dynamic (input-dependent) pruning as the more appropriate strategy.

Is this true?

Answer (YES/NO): YES